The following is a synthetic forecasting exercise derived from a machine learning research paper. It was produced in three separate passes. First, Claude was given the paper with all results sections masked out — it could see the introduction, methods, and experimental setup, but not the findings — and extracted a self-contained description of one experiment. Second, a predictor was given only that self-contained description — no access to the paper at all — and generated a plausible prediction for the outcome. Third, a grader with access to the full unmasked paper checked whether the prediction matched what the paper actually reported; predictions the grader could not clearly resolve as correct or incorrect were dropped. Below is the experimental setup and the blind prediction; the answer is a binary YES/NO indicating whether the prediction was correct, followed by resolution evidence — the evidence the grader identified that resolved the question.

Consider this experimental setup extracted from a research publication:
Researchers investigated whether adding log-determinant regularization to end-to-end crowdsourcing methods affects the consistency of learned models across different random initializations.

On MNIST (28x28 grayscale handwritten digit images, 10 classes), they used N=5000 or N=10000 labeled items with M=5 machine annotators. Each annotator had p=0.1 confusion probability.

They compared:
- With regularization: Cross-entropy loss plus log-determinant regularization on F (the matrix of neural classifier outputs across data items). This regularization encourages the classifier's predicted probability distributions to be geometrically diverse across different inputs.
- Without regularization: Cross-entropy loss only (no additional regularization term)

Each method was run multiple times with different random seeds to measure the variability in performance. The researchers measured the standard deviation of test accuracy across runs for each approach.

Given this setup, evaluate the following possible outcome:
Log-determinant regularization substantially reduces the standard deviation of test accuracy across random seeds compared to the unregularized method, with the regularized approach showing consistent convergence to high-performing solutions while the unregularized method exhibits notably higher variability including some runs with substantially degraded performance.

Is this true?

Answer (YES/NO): YES